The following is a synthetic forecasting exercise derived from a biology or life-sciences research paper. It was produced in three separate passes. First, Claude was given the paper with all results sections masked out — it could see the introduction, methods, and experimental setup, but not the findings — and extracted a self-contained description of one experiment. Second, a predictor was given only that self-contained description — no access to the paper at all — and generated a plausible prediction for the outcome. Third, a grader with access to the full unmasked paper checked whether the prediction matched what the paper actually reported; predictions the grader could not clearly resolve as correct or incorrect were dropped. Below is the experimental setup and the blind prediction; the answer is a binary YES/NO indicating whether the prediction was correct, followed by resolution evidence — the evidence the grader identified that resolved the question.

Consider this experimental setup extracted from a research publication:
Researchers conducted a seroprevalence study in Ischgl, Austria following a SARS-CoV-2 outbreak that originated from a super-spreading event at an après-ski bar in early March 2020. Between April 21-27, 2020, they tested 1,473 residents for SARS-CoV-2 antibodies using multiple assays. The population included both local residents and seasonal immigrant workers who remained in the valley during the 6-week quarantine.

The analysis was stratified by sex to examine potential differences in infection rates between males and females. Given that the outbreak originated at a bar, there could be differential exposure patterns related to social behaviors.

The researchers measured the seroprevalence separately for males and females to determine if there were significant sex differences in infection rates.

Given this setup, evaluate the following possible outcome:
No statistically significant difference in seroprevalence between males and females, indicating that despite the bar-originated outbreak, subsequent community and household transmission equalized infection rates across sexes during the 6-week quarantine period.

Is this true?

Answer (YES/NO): YES